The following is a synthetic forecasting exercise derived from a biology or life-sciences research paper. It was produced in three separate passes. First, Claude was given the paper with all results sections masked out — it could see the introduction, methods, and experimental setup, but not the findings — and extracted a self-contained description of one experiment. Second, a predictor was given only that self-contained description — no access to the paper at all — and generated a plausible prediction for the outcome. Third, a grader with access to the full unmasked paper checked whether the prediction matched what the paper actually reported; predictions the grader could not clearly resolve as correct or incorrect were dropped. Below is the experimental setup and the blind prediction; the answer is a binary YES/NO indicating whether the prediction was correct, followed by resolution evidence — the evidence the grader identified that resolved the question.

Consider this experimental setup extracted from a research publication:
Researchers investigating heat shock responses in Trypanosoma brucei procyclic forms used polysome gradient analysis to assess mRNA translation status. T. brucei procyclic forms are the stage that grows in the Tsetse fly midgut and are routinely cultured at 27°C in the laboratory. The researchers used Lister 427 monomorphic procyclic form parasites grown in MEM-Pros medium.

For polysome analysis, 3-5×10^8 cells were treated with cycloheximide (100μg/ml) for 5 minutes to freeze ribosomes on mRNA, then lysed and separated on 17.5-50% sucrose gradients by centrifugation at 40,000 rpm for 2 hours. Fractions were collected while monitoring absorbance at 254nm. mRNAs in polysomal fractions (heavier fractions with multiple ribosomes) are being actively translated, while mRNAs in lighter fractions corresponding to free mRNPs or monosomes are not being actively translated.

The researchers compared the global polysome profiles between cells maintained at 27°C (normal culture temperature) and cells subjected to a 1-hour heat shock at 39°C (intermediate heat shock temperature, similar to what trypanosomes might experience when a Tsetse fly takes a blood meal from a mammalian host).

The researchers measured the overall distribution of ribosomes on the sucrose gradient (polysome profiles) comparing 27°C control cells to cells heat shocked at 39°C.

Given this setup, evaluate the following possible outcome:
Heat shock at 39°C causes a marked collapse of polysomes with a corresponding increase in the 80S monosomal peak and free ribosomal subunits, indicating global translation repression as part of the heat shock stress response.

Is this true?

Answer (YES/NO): NO